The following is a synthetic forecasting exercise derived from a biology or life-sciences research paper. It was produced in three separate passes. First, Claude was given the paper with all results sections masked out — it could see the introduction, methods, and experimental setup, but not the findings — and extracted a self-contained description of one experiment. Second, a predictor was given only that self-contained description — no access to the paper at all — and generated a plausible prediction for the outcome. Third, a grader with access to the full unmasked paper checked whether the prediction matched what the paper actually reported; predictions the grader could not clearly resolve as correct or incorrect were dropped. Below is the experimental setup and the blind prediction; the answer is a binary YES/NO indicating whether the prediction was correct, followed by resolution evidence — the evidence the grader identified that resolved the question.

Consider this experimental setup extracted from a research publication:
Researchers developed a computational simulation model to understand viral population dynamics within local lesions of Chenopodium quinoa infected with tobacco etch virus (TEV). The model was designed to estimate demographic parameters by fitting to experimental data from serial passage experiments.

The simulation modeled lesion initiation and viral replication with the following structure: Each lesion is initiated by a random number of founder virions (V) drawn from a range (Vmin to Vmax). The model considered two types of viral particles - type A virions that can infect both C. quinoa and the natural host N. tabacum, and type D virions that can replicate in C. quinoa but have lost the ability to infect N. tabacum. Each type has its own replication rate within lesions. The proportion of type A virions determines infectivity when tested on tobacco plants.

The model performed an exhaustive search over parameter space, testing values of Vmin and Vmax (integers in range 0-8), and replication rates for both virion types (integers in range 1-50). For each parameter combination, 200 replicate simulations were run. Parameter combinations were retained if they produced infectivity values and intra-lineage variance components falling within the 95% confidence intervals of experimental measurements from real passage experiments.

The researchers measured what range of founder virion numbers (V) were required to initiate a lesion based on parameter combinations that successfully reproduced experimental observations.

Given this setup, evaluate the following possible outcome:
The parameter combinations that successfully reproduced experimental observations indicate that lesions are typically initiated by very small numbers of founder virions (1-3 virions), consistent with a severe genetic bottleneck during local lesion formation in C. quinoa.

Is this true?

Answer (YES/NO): NO